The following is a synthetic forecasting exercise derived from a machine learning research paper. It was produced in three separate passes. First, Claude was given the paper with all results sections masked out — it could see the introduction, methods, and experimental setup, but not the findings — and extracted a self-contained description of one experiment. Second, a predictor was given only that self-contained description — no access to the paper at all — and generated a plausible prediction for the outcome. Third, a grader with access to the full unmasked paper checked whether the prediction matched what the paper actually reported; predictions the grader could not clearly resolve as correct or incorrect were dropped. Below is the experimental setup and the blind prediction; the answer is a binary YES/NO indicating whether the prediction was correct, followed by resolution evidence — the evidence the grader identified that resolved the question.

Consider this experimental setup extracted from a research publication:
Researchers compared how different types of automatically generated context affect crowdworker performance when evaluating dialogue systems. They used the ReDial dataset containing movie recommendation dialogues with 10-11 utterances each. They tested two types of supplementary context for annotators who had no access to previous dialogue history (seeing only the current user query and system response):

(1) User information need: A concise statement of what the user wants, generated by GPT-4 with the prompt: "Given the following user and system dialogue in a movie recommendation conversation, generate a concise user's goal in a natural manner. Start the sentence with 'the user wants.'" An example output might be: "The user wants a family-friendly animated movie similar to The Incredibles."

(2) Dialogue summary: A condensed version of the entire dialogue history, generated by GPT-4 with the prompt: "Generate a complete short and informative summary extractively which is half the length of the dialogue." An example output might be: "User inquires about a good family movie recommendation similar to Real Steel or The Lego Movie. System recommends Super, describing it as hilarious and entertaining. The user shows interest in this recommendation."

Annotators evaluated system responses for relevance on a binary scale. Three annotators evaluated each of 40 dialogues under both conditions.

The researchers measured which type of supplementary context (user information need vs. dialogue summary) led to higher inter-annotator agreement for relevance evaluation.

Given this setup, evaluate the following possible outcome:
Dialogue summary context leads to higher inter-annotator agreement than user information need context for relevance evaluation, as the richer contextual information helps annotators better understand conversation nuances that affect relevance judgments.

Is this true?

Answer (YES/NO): YES